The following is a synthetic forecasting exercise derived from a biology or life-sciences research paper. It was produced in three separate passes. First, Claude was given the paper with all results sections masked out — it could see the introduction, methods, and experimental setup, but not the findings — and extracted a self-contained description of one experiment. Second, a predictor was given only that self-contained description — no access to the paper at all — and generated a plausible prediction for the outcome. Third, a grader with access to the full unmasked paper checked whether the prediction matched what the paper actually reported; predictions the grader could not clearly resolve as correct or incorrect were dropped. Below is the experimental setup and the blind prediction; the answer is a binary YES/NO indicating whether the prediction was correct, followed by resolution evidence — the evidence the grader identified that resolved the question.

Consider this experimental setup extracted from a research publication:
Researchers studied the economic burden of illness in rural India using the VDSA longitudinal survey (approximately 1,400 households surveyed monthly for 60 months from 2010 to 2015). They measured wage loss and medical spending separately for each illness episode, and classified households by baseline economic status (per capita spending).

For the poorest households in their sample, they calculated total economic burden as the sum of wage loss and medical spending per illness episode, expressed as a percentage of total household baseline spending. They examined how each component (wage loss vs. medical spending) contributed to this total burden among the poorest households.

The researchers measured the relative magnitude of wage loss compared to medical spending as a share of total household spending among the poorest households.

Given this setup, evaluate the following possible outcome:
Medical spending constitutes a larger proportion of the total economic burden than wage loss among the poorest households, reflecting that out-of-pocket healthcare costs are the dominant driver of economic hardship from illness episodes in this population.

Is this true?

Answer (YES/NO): NO